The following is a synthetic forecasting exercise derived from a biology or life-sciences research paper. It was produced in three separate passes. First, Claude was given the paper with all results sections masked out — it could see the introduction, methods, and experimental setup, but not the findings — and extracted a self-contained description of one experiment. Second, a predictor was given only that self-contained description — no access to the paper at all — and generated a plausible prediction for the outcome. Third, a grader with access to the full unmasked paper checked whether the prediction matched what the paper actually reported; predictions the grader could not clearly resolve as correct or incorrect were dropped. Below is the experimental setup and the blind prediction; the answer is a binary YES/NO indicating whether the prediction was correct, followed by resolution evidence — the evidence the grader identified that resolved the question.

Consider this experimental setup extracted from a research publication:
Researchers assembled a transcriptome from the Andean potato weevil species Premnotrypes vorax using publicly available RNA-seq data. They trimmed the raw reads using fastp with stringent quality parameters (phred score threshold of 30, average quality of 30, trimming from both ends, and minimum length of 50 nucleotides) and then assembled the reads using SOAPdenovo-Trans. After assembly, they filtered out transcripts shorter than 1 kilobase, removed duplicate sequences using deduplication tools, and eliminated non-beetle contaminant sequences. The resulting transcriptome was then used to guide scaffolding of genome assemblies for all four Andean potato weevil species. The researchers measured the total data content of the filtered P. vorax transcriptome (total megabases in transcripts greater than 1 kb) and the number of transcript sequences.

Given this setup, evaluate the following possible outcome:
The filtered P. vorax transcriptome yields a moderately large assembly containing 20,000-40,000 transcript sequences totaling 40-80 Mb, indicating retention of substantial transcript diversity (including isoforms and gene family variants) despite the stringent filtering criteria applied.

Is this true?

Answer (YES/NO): YES